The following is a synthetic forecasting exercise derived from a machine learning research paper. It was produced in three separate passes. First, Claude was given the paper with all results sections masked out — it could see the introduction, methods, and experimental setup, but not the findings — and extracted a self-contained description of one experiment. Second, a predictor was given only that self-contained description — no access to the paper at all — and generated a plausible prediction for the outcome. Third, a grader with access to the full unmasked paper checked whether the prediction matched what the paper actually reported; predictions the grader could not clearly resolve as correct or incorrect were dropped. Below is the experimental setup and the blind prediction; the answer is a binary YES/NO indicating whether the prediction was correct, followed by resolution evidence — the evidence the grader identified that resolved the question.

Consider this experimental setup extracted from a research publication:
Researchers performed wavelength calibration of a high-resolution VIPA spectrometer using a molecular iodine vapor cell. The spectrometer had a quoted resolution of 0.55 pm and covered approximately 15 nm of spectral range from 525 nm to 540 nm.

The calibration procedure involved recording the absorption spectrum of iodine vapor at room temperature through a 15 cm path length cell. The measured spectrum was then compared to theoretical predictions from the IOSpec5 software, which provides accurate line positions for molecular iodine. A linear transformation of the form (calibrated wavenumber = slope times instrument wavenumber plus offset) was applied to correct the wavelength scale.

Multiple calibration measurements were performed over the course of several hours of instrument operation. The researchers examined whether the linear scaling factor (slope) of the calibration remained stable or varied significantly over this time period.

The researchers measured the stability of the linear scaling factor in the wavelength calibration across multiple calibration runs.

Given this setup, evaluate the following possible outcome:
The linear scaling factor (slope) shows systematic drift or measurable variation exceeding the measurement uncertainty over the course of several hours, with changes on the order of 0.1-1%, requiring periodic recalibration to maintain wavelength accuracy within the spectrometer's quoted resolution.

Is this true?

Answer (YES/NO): NO